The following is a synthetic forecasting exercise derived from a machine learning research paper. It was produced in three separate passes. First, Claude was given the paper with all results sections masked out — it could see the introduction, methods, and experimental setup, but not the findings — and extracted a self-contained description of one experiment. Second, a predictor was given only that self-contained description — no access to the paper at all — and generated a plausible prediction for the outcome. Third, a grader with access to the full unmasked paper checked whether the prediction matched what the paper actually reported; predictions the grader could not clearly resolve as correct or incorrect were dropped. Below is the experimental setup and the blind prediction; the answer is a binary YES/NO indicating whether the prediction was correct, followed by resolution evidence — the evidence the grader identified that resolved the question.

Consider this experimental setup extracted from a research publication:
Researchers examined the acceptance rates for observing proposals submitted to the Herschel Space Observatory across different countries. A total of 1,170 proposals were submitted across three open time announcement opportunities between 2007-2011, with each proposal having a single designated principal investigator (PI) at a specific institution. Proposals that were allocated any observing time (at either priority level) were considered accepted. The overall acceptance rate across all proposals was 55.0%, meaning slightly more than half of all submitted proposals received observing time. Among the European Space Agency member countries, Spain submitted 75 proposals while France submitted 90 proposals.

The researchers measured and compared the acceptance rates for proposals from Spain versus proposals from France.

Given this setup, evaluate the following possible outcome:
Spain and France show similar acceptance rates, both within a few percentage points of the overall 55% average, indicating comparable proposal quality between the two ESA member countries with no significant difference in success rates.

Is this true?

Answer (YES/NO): NO